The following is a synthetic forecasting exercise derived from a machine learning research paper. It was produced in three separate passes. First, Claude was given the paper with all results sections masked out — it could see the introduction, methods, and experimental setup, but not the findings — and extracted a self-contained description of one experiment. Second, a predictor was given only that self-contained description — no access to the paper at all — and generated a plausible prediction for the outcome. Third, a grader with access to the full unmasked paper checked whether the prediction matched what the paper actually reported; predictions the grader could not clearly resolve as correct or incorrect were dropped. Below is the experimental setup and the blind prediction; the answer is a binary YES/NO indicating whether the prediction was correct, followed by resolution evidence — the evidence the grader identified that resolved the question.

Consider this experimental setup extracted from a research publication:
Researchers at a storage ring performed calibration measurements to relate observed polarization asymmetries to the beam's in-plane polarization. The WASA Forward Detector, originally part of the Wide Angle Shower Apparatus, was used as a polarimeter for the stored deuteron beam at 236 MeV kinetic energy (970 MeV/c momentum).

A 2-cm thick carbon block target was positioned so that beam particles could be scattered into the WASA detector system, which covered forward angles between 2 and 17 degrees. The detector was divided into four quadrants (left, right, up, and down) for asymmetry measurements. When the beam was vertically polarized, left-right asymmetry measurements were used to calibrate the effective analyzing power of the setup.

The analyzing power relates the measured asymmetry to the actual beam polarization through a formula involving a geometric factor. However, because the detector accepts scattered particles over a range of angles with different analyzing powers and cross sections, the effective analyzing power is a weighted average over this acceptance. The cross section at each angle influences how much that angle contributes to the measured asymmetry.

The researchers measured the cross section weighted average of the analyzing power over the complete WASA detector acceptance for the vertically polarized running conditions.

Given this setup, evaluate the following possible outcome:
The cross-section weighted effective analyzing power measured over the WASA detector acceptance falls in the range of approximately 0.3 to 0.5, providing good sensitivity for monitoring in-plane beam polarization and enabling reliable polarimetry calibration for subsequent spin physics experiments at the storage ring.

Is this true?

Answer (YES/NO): NO